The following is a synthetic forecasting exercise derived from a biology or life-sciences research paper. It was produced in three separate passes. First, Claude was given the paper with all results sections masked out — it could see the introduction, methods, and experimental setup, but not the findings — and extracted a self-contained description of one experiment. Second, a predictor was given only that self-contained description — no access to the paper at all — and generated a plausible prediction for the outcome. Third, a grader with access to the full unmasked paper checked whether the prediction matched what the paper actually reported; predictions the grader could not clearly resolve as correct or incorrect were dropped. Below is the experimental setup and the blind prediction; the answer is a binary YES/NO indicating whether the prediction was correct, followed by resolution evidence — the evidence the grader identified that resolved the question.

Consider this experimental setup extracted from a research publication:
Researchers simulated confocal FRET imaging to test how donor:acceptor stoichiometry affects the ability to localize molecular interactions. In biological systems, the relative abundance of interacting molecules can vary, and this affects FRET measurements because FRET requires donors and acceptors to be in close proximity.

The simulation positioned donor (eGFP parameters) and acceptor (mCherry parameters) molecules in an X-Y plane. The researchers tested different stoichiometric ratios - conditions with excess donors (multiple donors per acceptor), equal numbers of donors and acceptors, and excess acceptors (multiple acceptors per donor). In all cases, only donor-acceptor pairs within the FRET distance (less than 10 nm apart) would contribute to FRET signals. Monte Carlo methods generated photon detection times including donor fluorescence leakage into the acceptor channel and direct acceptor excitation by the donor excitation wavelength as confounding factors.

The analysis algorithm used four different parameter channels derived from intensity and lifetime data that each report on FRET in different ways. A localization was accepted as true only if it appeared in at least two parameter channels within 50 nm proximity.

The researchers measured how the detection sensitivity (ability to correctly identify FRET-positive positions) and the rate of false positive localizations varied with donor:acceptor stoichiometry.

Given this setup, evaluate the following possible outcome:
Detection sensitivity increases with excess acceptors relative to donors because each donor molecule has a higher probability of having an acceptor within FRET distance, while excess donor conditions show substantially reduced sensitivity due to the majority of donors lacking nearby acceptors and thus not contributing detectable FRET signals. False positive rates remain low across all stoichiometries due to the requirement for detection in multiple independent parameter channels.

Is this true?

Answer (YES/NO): NO